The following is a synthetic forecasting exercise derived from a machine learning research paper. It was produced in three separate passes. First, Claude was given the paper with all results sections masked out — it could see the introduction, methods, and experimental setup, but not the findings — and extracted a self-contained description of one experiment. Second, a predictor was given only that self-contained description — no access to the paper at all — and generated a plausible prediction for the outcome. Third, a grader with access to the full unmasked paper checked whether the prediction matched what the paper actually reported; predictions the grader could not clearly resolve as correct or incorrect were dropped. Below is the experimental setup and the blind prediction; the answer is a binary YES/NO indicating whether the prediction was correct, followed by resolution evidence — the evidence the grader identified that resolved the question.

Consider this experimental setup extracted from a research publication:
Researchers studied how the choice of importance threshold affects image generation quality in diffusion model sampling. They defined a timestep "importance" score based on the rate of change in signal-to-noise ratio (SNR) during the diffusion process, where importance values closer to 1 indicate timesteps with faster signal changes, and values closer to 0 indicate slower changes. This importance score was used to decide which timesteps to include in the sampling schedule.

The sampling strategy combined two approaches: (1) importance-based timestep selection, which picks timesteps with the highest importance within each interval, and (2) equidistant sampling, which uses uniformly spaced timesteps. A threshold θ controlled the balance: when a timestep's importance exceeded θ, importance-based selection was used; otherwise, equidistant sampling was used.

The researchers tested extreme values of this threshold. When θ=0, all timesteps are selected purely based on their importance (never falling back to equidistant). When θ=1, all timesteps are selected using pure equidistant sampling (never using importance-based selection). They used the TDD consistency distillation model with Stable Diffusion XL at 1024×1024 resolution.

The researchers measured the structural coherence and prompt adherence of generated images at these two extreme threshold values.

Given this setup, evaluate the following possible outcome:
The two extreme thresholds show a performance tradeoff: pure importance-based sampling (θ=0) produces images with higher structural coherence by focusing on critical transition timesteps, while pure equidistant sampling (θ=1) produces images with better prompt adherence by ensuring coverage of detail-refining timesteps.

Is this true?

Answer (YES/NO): YES